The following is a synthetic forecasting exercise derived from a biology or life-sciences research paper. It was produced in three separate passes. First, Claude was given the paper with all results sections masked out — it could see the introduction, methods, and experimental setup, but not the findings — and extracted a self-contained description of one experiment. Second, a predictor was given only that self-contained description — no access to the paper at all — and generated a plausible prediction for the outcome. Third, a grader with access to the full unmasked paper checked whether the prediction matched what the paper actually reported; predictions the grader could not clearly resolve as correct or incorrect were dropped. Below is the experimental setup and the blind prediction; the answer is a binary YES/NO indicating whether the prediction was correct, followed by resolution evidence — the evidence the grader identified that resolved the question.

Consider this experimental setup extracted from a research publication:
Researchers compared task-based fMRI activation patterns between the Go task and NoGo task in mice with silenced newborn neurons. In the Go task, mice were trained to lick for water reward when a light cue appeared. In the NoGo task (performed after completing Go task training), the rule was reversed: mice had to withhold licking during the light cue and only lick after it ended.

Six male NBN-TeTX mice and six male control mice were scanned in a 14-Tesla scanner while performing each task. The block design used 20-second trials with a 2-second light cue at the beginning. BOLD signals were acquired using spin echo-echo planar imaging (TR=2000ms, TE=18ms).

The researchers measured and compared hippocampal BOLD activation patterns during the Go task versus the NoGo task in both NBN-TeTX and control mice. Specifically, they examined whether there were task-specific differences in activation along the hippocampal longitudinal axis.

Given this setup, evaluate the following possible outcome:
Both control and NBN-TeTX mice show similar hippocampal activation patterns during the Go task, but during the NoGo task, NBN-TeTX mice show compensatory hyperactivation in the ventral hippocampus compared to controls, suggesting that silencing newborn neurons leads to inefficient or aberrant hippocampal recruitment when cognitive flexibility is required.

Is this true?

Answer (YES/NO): NO